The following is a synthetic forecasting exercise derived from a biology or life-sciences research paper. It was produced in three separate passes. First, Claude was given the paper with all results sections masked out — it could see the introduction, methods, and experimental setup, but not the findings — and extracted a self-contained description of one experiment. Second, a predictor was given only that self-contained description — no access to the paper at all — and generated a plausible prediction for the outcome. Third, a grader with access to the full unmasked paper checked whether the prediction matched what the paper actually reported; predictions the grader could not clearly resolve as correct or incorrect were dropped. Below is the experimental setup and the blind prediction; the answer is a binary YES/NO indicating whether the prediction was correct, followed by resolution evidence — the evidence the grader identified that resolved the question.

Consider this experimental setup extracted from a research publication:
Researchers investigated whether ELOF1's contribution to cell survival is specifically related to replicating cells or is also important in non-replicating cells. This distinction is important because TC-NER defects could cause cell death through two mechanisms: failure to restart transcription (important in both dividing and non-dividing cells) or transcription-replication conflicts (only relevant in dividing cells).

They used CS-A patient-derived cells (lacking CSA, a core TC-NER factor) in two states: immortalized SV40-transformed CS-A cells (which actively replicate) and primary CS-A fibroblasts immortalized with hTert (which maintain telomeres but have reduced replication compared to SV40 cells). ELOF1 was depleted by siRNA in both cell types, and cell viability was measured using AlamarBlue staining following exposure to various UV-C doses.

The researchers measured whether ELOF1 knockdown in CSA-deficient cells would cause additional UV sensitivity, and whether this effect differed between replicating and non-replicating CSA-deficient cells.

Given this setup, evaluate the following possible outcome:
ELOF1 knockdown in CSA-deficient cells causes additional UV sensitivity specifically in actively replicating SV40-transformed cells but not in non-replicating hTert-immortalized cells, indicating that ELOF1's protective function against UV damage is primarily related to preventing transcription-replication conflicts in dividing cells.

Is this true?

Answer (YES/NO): YES